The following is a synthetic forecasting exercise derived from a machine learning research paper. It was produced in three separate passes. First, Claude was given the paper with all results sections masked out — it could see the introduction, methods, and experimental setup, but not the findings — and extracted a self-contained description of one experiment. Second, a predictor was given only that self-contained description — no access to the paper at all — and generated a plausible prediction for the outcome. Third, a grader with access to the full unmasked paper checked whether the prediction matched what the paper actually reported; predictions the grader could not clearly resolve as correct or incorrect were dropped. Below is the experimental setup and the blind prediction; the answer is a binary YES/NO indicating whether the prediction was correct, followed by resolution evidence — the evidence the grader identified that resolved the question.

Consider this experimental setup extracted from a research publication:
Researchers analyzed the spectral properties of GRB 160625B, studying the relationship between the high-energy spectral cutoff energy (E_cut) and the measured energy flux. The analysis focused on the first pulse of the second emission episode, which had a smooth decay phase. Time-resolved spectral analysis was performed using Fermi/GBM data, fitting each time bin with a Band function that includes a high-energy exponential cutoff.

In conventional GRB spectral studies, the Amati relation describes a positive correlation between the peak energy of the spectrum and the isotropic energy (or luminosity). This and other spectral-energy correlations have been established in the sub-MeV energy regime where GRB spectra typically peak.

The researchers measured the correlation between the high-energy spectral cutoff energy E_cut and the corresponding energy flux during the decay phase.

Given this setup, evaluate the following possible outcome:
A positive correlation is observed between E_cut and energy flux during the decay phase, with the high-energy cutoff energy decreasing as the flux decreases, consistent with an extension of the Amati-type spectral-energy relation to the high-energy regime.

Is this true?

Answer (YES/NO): NO